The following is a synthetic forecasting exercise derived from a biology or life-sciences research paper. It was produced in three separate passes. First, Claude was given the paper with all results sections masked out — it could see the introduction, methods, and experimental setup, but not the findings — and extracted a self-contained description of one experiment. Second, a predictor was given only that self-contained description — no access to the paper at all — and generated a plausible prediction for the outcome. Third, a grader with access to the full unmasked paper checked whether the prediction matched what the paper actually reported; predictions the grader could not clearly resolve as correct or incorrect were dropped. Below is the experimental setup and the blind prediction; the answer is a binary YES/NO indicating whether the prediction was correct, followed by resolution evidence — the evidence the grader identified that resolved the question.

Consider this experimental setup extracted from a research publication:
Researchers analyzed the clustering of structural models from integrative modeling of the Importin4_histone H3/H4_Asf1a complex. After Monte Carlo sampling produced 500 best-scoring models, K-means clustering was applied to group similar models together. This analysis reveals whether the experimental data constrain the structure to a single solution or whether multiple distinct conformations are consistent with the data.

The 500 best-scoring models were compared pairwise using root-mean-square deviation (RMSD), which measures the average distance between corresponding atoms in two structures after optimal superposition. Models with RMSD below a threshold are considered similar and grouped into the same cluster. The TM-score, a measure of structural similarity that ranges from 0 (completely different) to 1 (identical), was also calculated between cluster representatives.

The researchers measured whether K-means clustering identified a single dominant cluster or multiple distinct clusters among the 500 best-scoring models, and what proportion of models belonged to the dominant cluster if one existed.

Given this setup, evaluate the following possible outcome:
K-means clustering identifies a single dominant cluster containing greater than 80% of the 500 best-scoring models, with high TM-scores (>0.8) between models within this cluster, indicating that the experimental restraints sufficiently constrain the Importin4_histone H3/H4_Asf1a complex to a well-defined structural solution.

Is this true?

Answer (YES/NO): NO